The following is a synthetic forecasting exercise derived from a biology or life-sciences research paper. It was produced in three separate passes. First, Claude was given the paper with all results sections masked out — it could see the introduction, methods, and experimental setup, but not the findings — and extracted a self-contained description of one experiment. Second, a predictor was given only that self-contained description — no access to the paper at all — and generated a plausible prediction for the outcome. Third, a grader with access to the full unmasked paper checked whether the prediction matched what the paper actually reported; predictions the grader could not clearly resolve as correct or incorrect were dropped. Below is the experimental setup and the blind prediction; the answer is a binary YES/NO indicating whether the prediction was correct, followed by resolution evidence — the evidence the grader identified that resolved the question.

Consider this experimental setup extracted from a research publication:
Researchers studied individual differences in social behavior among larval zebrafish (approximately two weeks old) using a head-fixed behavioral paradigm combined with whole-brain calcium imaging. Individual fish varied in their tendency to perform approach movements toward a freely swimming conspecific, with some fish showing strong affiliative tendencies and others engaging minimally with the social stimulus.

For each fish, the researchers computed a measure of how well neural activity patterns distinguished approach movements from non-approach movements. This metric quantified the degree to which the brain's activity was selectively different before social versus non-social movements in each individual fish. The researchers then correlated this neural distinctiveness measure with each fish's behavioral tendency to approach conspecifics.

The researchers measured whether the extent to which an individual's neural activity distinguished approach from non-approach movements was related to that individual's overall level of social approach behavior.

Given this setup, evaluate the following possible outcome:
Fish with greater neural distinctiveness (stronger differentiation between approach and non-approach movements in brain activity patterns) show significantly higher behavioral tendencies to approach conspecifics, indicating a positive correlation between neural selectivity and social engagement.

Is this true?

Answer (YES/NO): YES